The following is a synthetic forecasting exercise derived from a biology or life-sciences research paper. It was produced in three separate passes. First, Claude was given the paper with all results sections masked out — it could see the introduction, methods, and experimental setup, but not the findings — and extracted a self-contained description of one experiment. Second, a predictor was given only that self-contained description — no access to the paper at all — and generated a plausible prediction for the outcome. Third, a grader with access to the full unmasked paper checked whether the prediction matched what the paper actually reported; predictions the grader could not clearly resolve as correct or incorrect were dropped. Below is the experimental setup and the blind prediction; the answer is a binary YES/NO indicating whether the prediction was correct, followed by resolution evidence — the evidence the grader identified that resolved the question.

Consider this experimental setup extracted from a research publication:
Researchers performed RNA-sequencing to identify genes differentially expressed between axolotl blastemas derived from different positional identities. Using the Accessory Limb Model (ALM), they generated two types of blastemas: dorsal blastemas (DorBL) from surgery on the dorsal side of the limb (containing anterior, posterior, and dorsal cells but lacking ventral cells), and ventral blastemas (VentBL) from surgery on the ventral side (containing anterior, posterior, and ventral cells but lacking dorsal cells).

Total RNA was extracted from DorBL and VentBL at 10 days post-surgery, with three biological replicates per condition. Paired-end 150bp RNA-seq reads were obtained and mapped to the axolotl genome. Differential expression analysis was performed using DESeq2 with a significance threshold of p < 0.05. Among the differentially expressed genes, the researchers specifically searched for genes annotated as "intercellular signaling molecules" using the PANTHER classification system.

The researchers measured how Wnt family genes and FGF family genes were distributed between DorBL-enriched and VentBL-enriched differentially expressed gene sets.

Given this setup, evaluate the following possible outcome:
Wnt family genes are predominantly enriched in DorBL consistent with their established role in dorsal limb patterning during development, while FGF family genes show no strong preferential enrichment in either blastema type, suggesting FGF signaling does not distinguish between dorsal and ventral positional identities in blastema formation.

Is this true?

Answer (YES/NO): NO